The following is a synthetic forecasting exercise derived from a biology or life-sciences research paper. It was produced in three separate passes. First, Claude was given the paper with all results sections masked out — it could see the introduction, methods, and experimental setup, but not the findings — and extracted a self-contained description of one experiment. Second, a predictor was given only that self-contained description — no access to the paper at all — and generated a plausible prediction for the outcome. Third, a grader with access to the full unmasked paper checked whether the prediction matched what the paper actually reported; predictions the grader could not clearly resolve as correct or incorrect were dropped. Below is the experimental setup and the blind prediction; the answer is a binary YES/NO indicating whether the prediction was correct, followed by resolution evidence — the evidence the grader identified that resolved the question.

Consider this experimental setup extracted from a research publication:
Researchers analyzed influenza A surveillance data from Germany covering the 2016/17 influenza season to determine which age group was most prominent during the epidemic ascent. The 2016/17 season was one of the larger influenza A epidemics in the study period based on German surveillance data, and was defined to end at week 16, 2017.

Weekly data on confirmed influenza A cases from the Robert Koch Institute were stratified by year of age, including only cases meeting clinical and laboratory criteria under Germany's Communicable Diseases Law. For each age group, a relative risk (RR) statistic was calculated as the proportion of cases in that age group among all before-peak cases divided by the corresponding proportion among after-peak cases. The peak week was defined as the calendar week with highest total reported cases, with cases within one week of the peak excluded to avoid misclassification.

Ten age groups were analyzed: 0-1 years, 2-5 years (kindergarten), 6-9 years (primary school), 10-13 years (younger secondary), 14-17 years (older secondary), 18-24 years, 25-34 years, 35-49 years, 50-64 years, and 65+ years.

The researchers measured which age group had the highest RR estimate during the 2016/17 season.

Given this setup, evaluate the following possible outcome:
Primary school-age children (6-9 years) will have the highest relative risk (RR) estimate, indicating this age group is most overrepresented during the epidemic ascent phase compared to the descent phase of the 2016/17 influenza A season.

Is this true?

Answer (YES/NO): NO